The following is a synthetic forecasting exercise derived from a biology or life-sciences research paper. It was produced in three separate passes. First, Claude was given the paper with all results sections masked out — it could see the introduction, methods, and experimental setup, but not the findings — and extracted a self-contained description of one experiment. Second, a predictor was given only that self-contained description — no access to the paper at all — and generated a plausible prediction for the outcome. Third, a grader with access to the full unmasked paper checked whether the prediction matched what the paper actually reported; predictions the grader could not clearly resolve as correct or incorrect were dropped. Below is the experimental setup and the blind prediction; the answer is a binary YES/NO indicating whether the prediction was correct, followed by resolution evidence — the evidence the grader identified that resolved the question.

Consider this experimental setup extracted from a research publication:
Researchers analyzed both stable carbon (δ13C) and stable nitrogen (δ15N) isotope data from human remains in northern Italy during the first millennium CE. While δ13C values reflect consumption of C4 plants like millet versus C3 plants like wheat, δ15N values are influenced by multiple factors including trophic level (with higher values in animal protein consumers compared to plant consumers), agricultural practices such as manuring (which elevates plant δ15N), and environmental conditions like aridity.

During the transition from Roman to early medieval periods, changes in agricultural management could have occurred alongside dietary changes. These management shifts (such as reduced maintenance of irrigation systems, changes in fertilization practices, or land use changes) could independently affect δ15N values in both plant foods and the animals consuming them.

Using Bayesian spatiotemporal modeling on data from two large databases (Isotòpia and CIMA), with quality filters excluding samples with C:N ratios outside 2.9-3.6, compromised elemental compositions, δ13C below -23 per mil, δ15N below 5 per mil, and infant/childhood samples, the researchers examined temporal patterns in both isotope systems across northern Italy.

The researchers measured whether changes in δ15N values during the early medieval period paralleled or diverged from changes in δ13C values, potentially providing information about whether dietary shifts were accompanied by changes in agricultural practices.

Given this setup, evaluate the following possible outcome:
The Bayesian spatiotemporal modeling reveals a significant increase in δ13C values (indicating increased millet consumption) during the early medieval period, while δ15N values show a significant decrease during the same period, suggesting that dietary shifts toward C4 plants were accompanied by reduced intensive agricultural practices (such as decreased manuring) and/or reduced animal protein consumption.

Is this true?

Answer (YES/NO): NO